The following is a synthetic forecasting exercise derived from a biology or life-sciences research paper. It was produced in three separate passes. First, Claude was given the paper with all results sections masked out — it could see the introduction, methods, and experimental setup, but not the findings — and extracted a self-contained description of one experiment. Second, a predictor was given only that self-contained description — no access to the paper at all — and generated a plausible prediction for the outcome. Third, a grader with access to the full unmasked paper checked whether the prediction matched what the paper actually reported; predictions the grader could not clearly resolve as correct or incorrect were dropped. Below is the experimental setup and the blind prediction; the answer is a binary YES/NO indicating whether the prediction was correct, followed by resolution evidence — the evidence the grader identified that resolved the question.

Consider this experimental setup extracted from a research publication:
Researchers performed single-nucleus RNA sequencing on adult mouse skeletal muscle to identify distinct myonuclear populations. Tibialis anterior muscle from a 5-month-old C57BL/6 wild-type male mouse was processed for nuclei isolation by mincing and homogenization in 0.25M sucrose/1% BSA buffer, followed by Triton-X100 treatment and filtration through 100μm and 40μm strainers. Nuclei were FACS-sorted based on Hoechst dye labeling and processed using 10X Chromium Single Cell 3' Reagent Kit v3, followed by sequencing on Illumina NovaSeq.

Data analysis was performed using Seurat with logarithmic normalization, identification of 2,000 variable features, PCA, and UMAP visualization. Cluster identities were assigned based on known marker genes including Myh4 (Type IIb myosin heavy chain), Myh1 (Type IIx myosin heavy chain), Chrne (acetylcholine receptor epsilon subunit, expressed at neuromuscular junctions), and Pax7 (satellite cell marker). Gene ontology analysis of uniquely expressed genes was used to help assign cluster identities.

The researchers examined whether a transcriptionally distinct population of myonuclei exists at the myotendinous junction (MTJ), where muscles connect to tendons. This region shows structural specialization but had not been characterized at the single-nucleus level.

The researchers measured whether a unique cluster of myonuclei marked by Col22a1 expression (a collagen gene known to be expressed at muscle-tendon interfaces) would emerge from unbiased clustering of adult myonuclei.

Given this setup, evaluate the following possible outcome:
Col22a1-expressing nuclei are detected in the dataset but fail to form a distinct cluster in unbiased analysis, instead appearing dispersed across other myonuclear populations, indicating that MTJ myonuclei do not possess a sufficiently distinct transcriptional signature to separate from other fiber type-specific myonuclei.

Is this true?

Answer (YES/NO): NO